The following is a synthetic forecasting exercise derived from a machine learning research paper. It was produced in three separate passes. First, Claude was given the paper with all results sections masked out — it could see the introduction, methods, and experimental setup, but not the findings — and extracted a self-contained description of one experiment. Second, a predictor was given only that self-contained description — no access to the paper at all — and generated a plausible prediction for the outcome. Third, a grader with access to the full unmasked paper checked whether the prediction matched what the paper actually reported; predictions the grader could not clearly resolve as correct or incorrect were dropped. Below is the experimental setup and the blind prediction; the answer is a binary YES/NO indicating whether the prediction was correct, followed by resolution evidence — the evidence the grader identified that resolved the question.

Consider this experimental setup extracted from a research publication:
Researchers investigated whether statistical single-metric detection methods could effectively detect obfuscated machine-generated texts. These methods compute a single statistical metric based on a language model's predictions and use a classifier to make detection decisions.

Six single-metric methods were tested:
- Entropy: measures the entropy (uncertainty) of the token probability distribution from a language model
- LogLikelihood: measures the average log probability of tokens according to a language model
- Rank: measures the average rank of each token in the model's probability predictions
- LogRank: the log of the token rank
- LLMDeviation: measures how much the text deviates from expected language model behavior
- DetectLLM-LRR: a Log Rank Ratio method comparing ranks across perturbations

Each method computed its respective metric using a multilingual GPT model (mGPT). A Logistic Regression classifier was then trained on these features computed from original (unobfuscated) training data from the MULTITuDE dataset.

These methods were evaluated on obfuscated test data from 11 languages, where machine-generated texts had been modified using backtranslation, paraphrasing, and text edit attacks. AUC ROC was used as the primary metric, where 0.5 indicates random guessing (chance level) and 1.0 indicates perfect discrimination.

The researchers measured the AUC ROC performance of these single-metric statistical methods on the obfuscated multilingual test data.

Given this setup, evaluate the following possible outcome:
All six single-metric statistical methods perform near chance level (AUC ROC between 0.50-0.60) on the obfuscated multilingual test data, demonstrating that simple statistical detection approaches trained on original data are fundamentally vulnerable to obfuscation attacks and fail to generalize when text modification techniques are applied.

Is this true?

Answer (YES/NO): NO